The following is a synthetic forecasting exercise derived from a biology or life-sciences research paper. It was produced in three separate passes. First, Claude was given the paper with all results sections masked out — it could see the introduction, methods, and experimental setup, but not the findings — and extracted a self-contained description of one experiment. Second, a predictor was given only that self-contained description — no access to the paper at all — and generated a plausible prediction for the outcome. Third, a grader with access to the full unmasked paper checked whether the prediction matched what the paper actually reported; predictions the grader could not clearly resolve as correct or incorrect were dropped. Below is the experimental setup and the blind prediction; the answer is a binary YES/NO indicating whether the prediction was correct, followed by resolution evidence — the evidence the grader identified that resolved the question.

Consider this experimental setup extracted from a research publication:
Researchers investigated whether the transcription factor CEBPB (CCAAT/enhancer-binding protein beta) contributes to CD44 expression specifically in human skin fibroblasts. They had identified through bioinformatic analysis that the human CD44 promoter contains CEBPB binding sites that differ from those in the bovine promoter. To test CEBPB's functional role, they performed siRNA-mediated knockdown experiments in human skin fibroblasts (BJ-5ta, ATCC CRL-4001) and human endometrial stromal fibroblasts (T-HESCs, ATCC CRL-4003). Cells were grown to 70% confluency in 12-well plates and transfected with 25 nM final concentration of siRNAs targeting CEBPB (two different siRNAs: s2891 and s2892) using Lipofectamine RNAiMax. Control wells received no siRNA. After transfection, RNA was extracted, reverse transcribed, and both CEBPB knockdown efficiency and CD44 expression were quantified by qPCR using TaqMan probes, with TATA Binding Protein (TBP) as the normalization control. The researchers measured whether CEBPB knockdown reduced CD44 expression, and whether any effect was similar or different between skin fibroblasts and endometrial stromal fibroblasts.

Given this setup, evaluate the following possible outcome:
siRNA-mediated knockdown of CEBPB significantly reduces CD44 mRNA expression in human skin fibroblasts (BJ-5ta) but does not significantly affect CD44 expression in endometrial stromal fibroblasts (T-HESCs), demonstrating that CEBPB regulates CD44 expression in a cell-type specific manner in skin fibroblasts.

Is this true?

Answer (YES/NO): YES